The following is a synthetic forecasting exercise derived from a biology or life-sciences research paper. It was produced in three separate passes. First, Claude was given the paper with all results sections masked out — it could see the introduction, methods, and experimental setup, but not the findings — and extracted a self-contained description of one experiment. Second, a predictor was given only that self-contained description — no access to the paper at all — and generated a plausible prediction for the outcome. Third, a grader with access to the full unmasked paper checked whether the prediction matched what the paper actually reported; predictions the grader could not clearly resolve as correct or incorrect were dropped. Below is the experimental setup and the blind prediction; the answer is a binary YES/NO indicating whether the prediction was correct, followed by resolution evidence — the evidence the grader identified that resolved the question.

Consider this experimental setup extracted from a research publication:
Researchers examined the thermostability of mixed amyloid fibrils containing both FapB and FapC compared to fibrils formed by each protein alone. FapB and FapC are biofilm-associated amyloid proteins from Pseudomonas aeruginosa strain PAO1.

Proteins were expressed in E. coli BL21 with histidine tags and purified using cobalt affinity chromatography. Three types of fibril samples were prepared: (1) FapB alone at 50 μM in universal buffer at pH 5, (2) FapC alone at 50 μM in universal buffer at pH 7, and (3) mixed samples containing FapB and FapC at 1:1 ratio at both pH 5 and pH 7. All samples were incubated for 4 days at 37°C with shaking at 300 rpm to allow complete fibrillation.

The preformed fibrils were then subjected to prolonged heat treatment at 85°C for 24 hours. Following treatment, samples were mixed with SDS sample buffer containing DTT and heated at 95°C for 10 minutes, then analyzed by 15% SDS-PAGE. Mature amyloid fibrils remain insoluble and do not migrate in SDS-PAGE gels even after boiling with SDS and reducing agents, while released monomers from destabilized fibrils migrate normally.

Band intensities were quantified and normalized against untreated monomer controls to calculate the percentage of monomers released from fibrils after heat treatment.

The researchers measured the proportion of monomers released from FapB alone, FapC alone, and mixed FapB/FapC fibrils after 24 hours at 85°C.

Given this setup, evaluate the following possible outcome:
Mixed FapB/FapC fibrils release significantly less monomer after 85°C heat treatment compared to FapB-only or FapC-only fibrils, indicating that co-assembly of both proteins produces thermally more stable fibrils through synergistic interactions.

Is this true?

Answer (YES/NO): NO